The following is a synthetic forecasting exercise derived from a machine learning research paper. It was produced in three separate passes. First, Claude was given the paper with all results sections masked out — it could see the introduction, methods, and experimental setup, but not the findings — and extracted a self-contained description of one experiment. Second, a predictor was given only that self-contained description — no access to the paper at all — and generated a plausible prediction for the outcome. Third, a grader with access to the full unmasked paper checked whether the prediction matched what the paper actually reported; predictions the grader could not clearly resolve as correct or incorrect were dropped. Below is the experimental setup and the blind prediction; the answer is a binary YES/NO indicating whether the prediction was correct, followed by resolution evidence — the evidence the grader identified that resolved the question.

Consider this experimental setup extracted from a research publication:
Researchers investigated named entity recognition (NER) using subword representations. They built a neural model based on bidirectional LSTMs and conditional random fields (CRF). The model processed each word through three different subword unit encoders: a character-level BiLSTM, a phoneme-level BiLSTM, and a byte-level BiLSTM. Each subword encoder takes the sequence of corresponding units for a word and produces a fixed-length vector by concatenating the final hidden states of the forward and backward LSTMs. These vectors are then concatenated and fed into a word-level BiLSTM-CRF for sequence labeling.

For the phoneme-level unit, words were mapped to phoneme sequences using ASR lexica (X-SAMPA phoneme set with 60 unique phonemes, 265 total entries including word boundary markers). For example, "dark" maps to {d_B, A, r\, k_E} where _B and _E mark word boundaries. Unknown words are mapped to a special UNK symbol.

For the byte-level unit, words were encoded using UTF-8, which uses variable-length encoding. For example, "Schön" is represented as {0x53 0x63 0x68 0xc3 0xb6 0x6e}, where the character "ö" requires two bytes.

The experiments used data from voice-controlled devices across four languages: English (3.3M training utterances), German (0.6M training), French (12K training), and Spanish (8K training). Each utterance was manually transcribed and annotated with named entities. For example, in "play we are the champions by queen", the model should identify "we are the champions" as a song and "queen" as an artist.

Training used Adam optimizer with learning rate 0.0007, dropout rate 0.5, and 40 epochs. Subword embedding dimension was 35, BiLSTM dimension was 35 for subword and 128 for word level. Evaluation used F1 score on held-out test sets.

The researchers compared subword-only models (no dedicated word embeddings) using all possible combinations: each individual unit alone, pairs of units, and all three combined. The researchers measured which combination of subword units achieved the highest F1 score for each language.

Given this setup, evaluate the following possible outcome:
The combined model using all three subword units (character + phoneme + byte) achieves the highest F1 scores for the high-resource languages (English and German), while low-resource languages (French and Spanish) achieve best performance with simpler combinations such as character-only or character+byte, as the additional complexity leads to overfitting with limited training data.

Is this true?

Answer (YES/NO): NO